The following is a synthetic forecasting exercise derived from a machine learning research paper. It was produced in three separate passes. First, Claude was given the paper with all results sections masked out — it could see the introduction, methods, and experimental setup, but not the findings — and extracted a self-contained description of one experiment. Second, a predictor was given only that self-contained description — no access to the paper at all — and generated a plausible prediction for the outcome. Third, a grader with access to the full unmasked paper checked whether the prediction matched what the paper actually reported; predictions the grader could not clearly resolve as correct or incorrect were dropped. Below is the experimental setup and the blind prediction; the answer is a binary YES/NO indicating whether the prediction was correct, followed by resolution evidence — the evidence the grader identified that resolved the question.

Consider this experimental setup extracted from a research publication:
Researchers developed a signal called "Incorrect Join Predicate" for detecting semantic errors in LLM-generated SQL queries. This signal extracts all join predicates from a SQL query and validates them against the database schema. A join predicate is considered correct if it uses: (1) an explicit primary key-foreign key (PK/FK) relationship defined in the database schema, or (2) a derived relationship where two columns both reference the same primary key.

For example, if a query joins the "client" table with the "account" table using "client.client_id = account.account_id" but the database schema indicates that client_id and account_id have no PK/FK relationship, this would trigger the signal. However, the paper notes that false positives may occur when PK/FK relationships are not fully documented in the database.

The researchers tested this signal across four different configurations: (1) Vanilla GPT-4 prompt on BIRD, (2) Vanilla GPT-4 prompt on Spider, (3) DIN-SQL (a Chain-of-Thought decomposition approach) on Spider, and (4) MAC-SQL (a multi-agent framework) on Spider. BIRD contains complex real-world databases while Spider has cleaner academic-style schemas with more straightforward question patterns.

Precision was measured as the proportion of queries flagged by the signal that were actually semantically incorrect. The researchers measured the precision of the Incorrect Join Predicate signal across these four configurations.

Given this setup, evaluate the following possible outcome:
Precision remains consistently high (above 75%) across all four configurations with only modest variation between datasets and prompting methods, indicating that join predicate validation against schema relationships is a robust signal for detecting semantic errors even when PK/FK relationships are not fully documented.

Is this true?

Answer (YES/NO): YES